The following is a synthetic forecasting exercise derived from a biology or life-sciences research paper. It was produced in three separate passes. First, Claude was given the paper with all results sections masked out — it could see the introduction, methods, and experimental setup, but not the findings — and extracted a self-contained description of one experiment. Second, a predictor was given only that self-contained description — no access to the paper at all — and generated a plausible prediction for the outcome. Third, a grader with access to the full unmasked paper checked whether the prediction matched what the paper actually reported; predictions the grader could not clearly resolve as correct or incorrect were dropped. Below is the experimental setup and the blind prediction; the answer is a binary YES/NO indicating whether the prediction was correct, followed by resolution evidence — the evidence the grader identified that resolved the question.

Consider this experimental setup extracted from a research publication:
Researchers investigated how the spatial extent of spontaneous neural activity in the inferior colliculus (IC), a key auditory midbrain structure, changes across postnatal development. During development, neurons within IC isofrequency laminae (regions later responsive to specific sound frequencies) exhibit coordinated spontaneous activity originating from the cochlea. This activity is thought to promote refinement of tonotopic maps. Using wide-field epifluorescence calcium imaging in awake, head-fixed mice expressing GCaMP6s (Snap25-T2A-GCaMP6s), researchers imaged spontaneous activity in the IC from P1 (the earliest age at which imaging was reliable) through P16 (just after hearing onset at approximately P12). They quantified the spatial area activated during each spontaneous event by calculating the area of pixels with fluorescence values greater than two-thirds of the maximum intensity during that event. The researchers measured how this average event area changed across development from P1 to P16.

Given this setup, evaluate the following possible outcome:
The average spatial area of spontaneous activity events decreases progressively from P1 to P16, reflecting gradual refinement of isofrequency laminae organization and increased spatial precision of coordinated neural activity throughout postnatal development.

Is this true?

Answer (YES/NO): NO